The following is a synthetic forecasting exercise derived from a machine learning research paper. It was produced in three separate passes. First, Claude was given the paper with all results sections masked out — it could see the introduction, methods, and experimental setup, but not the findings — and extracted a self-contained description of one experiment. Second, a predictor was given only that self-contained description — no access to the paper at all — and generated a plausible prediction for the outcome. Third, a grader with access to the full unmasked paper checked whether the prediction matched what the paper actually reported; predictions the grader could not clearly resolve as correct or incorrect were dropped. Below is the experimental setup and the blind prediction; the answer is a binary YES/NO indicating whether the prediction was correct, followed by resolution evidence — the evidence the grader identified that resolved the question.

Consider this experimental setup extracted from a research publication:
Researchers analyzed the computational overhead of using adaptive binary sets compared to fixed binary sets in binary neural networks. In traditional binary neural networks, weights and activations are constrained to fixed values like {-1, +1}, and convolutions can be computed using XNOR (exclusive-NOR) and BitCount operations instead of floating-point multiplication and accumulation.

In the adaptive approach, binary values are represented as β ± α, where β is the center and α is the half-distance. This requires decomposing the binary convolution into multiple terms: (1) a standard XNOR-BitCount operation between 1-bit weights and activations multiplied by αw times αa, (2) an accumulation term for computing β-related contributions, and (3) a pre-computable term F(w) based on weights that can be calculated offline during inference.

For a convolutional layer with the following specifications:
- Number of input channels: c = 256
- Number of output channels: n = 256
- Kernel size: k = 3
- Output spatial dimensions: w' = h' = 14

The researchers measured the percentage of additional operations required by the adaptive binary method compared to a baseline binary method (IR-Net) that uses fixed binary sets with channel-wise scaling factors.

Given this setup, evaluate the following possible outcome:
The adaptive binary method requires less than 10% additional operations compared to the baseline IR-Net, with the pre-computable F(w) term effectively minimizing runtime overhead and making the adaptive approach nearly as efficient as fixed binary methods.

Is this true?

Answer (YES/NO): YES